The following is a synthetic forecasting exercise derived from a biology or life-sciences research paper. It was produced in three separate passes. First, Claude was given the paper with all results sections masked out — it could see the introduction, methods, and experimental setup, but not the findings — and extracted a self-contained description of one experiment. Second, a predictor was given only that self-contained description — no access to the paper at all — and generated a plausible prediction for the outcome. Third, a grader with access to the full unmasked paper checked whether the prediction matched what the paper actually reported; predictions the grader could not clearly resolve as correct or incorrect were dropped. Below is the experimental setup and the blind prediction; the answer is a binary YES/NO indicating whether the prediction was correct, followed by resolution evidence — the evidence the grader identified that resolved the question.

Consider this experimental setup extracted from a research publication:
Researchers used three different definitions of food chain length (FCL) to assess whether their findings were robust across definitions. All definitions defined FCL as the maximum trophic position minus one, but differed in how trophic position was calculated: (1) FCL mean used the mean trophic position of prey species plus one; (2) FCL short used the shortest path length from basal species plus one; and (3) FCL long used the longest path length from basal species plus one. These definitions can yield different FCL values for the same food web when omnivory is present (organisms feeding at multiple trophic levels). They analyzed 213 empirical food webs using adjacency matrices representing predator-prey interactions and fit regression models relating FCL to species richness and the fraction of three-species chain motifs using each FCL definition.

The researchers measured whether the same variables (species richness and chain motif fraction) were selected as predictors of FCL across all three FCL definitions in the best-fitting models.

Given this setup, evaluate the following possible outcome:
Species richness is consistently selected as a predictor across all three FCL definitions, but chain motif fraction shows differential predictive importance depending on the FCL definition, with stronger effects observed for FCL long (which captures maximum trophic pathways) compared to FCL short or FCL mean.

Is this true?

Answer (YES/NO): NO